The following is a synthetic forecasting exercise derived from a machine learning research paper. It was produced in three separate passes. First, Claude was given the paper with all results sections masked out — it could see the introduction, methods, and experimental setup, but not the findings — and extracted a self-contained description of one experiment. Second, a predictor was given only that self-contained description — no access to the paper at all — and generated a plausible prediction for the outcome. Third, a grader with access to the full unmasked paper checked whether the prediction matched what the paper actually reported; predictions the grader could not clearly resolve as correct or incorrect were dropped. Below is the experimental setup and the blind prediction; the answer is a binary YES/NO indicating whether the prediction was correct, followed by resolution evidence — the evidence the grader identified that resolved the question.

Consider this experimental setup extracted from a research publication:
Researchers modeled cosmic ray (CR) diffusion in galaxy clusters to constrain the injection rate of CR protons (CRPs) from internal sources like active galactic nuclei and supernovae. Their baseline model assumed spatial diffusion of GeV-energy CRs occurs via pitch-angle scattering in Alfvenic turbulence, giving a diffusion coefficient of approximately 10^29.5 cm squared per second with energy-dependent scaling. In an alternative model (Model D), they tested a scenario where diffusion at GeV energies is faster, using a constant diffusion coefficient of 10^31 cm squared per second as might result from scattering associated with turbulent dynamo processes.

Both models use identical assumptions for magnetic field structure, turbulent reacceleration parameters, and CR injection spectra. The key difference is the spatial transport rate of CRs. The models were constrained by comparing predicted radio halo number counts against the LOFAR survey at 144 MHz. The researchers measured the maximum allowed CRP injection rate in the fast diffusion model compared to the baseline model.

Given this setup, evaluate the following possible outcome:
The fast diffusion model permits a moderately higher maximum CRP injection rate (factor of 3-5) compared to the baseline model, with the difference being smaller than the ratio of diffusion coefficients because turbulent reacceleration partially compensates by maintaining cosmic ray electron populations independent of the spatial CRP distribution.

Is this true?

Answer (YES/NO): YES